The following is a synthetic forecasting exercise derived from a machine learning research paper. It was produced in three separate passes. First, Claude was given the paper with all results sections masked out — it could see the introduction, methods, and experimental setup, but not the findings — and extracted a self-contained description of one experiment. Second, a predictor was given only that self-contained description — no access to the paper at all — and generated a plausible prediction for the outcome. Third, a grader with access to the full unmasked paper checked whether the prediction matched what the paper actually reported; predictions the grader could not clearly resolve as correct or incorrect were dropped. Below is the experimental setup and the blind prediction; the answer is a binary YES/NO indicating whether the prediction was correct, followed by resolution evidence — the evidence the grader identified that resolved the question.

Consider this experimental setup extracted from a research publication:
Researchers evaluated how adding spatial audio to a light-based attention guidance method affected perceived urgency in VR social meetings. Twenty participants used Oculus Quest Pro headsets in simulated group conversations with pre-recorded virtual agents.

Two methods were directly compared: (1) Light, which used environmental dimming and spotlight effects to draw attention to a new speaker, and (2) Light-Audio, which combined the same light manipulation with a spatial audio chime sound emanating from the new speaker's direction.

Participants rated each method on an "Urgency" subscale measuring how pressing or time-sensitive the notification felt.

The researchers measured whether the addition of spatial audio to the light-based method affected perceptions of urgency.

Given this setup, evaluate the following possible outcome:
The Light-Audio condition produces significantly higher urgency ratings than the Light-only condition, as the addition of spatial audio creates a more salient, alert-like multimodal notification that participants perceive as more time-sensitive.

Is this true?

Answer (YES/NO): YES